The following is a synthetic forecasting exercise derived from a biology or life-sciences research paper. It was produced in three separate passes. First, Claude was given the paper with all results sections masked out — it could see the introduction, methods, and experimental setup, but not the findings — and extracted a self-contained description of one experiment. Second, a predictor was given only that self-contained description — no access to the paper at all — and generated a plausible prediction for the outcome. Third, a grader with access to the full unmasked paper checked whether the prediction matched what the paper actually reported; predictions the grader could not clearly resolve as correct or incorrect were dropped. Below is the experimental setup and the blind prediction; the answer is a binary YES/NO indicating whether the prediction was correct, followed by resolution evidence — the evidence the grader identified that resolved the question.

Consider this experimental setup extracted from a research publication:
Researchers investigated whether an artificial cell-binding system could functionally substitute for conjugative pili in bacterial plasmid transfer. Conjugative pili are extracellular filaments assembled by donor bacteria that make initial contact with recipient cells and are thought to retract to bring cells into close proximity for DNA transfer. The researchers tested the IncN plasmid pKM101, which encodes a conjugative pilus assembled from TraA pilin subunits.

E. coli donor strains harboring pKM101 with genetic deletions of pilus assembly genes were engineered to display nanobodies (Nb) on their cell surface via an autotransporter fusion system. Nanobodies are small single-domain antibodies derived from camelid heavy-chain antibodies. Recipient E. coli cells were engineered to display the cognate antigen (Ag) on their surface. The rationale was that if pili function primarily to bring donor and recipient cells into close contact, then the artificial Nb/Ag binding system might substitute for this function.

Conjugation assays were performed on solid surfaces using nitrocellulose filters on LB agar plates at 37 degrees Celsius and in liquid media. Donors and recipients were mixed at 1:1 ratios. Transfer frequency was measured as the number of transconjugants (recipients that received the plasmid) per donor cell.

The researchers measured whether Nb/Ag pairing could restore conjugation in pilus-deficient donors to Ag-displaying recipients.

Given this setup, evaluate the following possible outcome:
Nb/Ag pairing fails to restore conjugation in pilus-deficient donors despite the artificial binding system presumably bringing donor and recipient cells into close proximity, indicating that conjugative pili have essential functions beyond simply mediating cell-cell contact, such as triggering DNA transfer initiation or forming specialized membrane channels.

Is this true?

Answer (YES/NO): YES